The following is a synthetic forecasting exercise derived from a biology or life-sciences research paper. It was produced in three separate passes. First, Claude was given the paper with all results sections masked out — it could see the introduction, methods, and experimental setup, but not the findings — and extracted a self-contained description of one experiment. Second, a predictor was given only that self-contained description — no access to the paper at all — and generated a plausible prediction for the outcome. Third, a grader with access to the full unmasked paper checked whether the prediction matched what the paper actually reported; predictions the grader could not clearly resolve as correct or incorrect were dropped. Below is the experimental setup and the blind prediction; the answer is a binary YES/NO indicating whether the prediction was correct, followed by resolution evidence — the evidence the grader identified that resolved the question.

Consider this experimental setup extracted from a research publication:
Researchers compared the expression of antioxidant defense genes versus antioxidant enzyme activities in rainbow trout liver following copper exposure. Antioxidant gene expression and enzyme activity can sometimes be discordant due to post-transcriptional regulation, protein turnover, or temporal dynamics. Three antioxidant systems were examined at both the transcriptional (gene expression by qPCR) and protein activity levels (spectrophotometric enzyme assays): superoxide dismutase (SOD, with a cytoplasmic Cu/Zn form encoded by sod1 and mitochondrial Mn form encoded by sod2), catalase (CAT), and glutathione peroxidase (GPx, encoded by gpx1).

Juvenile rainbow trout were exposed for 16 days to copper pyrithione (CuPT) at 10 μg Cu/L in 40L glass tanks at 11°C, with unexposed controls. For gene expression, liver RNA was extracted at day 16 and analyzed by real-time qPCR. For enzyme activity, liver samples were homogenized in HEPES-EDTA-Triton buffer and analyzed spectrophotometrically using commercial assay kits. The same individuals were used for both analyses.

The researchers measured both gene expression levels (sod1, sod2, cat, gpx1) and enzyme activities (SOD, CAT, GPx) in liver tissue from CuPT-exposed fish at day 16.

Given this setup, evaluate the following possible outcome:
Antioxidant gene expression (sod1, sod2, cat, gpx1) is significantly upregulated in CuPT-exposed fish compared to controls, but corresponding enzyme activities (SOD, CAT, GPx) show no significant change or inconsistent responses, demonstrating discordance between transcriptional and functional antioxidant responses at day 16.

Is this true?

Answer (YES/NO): NO